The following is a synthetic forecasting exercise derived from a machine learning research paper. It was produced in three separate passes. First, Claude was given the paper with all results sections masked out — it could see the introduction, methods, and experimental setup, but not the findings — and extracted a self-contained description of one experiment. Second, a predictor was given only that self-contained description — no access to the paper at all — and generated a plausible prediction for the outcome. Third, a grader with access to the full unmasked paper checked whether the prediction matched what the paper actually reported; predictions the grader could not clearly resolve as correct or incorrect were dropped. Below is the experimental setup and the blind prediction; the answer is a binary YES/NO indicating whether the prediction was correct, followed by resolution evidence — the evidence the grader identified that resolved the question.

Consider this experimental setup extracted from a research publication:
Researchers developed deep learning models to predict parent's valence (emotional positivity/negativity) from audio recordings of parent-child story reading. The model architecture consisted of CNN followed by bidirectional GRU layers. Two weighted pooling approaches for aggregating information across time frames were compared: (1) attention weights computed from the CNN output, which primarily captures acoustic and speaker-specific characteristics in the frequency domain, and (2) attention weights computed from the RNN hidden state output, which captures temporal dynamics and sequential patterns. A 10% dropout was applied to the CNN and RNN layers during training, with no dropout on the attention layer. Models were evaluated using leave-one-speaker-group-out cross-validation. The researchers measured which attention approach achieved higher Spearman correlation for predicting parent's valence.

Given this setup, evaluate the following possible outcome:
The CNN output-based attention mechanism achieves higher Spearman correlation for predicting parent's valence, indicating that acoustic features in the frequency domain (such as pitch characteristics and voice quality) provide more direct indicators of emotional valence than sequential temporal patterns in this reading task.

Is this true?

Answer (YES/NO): YES